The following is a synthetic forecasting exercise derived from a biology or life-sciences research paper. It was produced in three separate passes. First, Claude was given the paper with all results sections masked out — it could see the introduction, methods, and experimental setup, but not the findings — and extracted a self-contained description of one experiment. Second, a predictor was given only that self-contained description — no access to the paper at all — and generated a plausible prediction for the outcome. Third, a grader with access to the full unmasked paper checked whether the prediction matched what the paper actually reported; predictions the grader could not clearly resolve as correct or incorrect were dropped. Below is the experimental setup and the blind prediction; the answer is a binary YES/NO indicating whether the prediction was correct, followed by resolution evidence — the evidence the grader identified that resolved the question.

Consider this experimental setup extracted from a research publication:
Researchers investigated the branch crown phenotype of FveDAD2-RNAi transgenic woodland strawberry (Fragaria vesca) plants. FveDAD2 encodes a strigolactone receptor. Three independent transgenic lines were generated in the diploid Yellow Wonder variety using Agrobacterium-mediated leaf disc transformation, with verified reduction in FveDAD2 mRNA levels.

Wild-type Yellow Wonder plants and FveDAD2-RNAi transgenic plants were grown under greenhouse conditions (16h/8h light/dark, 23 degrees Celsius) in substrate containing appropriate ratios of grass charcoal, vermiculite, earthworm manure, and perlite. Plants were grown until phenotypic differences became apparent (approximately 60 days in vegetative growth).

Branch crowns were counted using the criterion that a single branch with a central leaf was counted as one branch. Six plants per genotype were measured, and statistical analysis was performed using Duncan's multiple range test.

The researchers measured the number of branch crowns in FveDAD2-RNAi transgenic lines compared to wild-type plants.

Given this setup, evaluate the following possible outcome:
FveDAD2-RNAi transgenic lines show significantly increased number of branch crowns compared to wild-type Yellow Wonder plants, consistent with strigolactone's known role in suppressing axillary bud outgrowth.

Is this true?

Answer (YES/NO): YES